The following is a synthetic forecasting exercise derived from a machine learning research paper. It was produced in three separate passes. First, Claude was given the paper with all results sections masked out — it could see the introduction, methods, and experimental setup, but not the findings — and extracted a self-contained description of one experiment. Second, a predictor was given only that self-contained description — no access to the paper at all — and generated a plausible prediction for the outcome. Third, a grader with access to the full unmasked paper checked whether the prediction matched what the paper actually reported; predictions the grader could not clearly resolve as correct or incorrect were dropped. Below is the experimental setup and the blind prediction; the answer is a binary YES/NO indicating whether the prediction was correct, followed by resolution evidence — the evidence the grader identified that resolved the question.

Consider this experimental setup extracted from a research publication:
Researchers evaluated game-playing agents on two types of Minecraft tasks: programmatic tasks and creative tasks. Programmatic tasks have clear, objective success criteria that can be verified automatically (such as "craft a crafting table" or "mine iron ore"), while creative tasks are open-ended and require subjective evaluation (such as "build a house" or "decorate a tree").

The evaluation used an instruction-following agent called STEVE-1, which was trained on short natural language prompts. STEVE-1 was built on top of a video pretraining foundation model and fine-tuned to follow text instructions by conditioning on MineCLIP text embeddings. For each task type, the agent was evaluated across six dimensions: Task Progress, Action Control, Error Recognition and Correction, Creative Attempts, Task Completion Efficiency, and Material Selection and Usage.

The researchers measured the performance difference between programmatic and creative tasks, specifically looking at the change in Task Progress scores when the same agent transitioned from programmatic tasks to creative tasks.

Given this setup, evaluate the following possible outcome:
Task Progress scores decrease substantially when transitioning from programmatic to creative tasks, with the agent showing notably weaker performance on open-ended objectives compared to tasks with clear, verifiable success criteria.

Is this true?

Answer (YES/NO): YES